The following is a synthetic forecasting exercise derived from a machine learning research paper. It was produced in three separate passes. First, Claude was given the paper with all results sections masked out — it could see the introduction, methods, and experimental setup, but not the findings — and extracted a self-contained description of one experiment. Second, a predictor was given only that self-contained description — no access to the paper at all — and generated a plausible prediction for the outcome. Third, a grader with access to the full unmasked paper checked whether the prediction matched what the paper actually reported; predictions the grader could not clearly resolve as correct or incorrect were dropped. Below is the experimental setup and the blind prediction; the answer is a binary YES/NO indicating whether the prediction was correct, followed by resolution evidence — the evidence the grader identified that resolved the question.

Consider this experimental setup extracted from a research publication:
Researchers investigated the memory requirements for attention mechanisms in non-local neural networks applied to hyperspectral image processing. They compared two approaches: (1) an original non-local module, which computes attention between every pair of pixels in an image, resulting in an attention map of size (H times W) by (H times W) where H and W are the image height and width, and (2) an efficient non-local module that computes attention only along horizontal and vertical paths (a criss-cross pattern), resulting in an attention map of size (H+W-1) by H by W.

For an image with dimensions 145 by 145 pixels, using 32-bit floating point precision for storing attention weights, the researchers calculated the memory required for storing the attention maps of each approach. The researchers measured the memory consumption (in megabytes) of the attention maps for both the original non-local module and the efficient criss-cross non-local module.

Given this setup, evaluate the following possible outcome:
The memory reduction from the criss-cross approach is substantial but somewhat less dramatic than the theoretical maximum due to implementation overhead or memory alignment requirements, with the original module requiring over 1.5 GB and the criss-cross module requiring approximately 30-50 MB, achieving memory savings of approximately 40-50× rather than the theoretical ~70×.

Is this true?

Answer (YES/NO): NO